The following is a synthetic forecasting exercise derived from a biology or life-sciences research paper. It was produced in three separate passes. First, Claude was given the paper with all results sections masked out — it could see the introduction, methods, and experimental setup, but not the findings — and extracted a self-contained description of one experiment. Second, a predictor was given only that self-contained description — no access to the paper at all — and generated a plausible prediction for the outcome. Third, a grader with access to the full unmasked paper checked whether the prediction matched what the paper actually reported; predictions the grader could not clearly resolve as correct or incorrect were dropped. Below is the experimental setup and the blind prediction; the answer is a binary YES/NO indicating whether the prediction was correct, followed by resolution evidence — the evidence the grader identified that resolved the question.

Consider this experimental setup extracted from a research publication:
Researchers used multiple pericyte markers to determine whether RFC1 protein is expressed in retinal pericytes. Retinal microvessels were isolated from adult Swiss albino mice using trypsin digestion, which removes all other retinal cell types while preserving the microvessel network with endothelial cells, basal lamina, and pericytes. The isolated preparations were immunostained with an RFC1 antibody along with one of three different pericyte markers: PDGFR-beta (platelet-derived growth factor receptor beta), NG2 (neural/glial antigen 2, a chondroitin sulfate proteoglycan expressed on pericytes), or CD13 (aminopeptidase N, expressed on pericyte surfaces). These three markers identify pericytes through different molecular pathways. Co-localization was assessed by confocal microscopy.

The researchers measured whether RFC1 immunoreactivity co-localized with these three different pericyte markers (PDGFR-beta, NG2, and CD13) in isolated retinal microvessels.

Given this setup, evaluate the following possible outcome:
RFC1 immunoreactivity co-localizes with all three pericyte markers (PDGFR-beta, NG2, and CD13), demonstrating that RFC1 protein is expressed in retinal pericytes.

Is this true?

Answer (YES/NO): YES